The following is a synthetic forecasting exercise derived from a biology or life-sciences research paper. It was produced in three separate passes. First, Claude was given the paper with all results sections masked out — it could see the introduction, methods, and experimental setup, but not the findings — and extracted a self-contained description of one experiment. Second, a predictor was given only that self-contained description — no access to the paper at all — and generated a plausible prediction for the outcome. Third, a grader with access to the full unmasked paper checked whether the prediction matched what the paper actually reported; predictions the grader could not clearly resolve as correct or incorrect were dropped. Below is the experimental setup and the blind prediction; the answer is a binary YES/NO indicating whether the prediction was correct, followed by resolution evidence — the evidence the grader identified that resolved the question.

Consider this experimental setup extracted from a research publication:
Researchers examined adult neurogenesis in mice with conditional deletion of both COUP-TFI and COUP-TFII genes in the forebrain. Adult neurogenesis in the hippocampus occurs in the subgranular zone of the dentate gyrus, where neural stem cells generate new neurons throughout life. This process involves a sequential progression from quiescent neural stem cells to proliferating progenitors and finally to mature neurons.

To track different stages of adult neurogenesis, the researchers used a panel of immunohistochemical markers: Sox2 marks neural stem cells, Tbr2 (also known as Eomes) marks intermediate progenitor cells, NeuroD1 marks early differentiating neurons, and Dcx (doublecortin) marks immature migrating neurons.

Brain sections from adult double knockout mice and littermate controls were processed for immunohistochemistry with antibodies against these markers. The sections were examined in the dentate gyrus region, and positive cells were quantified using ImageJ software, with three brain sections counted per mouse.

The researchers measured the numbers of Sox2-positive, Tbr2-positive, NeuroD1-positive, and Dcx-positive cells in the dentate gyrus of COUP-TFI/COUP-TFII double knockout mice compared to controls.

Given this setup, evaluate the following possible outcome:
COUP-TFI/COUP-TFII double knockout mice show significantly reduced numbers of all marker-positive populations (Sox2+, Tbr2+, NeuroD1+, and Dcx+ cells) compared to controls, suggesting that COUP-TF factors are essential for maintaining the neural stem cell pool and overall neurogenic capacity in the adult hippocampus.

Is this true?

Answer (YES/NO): NO